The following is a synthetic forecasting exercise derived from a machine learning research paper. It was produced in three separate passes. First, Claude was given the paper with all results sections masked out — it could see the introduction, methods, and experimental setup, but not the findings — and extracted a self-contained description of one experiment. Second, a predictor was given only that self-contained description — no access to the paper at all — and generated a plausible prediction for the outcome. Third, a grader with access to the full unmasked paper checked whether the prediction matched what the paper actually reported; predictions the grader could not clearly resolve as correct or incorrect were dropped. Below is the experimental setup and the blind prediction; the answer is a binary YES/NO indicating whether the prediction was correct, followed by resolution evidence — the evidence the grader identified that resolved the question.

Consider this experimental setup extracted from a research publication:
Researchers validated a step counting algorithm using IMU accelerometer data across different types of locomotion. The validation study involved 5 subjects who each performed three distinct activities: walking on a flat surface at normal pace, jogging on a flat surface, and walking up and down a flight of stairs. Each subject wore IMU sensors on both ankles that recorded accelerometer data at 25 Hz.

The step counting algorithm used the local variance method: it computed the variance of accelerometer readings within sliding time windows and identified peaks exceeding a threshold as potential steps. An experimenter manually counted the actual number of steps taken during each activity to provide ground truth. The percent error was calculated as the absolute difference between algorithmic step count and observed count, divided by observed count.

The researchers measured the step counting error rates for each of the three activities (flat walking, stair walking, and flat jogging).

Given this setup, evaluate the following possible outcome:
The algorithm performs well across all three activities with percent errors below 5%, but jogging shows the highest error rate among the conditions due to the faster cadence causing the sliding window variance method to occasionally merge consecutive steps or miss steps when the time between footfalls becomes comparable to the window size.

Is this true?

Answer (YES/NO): NO